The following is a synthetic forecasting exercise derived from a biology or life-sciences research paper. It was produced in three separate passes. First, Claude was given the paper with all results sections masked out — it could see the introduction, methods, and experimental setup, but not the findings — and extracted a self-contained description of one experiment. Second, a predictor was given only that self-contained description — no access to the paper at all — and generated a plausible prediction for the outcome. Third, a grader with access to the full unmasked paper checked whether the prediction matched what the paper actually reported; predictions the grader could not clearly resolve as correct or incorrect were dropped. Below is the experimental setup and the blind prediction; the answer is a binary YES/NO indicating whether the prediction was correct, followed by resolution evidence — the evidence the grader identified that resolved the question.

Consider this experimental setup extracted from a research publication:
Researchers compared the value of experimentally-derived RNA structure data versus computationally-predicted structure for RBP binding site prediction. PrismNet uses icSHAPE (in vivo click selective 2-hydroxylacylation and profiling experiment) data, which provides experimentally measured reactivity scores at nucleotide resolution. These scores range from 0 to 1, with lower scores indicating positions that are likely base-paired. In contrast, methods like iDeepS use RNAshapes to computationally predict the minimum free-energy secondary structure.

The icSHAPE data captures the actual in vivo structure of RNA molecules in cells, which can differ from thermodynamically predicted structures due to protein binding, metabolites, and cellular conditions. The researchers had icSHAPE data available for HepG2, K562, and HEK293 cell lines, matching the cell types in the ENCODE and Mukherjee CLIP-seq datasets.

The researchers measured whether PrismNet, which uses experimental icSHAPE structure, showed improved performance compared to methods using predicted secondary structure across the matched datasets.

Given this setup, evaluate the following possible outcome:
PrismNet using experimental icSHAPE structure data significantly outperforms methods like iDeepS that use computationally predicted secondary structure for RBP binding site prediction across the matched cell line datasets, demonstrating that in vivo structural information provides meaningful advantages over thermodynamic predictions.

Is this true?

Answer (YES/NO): NO